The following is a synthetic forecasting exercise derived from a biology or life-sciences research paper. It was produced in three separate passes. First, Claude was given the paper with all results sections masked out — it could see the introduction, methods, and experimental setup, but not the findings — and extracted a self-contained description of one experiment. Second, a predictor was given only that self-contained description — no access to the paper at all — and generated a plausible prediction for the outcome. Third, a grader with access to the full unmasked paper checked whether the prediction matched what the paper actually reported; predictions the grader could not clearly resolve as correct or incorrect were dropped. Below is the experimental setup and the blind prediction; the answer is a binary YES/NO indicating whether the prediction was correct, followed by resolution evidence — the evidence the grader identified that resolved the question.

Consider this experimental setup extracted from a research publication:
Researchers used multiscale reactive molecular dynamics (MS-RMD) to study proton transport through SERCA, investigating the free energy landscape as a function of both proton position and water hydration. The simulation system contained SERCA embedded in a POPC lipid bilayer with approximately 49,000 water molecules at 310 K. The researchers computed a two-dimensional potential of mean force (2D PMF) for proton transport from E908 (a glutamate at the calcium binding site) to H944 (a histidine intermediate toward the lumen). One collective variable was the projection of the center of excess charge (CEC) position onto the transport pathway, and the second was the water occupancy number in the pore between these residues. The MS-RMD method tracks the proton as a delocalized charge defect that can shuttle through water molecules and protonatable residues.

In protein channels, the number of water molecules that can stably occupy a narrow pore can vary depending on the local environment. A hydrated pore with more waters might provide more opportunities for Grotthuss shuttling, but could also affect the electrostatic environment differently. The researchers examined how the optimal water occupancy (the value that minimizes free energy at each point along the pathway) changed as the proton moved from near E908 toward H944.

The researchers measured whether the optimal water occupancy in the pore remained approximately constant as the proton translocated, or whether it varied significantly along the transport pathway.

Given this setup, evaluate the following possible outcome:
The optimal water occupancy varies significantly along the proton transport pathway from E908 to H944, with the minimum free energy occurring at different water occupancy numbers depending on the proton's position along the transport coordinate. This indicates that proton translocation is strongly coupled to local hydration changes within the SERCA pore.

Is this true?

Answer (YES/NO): YES